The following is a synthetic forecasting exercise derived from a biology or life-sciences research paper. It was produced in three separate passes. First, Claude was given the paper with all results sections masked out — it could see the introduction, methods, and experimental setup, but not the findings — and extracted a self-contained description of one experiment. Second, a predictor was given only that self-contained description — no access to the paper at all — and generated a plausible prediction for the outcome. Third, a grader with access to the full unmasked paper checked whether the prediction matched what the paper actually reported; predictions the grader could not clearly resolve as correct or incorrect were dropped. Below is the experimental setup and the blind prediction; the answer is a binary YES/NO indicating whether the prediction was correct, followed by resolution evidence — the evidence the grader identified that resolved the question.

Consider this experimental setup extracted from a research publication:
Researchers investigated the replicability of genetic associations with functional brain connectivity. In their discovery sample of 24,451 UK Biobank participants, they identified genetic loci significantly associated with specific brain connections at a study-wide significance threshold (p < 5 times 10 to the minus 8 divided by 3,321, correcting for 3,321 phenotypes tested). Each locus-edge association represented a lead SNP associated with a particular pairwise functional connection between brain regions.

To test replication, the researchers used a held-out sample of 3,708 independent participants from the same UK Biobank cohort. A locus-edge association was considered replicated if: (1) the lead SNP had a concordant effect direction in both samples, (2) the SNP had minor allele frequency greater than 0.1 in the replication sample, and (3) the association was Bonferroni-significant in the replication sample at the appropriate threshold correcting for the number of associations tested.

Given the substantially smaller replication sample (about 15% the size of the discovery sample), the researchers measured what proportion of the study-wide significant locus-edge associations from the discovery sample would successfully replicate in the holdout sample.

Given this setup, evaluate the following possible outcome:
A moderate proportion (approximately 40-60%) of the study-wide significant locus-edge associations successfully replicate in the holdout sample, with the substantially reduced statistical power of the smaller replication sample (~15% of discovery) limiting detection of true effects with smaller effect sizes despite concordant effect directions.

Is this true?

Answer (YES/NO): NO